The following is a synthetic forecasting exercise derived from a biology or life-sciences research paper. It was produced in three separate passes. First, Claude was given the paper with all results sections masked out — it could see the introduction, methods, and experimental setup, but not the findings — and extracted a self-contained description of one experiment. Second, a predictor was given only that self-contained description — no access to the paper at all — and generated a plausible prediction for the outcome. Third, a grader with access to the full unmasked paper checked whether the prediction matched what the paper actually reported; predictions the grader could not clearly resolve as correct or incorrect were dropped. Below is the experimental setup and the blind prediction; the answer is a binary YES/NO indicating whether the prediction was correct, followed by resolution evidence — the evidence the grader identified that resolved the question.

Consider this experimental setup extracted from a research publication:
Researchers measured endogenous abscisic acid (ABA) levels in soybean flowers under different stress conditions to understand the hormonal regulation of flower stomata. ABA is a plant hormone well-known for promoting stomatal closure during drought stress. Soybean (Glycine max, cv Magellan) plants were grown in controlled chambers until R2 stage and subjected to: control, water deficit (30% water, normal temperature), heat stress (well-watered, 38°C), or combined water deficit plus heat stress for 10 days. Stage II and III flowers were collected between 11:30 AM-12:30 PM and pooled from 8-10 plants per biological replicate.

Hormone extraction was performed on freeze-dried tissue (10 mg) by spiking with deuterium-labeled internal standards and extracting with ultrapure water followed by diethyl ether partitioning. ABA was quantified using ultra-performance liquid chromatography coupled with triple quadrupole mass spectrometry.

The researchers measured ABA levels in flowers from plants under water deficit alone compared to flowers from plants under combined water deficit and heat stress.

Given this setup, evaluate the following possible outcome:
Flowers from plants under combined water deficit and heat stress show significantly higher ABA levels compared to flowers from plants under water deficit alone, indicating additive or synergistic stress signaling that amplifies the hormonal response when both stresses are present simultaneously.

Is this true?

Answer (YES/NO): NO